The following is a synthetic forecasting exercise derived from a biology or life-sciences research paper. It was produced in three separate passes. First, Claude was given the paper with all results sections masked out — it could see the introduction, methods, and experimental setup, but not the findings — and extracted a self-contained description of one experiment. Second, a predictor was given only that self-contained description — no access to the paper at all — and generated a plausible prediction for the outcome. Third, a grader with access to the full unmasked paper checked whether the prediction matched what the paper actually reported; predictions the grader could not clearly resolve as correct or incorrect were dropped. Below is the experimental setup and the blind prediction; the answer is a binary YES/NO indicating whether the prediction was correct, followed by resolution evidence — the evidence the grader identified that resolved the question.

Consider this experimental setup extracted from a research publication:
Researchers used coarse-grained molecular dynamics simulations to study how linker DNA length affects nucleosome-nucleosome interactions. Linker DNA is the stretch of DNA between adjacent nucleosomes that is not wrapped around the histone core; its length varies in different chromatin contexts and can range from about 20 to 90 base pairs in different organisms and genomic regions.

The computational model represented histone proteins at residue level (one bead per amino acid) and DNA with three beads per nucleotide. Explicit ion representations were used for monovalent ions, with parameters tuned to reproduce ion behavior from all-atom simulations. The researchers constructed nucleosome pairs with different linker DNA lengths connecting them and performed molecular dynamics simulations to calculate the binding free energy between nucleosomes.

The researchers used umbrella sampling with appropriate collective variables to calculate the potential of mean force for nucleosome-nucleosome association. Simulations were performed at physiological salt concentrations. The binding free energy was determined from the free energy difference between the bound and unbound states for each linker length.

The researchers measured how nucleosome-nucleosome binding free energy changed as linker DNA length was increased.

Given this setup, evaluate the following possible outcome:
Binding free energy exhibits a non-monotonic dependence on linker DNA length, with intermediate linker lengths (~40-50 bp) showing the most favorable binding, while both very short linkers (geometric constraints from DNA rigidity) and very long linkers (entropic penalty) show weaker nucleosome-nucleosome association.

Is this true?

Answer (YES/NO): NO